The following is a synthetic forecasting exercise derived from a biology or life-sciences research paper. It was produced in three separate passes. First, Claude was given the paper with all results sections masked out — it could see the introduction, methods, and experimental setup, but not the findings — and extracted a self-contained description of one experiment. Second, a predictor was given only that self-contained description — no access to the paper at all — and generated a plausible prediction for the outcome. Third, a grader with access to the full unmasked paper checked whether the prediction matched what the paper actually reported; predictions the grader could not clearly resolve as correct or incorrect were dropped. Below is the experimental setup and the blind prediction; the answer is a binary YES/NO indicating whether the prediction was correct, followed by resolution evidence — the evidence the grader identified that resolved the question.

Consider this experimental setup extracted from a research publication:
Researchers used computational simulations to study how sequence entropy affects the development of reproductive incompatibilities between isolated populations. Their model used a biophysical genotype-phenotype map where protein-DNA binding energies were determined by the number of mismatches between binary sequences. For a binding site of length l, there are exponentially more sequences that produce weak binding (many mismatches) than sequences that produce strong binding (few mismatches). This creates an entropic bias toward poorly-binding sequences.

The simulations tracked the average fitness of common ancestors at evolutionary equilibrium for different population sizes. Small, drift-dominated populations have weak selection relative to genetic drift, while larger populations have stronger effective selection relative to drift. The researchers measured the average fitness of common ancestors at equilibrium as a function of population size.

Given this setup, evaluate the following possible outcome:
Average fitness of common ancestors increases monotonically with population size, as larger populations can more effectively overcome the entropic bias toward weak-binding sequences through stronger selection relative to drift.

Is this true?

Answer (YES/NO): YES